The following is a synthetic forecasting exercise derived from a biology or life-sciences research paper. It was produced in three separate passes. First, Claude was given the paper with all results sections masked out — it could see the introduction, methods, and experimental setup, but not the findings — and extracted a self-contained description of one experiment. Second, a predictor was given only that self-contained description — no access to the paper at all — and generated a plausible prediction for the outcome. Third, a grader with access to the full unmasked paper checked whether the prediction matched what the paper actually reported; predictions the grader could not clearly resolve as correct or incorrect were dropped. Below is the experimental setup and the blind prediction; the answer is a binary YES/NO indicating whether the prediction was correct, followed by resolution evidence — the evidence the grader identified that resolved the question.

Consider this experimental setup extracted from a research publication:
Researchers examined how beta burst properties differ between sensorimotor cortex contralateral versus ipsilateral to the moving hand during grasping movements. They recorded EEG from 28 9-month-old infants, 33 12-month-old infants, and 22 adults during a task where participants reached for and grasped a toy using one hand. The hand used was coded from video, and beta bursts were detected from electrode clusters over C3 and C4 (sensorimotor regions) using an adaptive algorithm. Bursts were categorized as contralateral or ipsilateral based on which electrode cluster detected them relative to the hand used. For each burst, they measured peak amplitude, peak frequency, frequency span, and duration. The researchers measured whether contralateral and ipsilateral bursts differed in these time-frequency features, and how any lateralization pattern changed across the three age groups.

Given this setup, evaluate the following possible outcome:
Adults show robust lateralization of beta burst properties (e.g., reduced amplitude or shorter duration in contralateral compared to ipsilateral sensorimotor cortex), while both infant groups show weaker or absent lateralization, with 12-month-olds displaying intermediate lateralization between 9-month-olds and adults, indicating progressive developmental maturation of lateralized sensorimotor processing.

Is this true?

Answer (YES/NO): YES